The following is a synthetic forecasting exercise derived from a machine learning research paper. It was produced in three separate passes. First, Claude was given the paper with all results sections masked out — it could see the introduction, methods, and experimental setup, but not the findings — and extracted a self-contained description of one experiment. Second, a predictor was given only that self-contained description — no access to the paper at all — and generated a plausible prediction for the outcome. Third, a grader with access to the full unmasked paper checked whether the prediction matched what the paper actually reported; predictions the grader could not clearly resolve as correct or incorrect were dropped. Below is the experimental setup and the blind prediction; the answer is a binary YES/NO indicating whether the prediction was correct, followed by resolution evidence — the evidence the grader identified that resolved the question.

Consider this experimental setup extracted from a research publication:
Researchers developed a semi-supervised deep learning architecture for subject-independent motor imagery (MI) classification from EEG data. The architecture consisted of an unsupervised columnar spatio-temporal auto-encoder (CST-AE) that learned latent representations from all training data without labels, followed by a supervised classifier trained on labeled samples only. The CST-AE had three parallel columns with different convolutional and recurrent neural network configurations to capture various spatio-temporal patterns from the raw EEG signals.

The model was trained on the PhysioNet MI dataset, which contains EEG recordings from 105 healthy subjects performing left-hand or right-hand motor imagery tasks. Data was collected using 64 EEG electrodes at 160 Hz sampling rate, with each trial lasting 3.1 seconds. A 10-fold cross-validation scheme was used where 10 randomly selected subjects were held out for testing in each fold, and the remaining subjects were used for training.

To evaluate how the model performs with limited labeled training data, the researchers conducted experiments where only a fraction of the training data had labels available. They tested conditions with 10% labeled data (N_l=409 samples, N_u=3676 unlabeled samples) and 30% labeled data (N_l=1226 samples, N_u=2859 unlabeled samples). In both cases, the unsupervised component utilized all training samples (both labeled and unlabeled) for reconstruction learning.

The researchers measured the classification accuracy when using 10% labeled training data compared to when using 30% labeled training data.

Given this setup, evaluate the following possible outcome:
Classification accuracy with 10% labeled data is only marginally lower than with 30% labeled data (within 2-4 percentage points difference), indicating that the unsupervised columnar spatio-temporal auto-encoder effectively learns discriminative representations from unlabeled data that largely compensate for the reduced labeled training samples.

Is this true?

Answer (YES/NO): YES